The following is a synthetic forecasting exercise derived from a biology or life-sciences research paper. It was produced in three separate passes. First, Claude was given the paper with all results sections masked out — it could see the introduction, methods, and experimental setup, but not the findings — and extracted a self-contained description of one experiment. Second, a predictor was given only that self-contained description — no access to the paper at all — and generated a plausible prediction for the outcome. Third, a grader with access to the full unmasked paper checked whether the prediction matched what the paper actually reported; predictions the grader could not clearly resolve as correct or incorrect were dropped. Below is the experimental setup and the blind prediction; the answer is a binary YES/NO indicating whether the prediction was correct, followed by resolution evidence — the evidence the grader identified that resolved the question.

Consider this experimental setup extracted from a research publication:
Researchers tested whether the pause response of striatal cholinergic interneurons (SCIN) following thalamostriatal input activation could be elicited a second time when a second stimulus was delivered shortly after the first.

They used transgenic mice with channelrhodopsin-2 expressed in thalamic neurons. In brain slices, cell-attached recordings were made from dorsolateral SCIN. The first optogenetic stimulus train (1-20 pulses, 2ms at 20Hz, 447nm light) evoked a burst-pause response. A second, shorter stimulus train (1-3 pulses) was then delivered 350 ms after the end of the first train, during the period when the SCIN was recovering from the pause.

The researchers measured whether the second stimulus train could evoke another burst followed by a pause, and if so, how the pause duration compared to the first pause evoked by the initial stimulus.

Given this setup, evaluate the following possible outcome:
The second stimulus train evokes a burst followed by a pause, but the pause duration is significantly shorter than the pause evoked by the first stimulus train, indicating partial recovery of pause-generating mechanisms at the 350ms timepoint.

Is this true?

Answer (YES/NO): NO